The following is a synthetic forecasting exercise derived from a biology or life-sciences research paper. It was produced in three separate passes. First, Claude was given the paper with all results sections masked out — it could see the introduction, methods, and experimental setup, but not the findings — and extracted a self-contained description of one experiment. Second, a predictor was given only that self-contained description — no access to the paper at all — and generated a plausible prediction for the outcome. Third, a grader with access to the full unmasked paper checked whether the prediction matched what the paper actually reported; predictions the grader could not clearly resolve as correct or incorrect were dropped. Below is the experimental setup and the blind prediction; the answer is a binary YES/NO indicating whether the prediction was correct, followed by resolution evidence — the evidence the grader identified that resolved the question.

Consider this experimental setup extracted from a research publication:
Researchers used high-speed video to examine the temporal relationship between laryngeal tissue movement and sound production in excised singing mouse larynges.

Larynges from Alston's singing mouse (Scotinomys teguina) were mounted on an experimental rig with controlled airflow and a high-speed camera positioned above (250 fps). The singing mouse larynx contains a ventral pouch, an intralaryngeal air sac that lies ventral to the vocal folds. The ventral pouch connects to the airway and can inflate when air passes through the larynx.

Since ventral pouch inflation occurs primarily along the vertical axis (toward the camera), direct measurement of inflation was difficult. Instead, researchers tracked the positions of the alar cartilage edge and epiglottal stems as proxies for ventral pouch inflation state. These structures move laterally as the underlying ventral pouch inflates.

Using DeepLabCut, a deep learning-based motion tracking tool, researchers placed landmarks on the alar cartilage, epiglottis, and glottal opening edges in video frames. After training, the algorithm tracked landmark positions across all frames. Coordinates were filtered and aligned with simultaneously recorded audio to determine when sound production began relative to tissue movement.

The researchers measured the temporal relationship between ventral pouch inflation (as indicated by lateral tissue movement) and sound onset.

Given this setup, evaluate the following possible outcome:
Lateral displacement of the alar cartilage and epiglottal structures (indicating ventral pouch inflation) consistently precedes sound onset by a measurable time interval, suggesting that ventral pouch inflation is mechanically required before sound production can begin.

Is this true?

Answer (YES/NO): YES